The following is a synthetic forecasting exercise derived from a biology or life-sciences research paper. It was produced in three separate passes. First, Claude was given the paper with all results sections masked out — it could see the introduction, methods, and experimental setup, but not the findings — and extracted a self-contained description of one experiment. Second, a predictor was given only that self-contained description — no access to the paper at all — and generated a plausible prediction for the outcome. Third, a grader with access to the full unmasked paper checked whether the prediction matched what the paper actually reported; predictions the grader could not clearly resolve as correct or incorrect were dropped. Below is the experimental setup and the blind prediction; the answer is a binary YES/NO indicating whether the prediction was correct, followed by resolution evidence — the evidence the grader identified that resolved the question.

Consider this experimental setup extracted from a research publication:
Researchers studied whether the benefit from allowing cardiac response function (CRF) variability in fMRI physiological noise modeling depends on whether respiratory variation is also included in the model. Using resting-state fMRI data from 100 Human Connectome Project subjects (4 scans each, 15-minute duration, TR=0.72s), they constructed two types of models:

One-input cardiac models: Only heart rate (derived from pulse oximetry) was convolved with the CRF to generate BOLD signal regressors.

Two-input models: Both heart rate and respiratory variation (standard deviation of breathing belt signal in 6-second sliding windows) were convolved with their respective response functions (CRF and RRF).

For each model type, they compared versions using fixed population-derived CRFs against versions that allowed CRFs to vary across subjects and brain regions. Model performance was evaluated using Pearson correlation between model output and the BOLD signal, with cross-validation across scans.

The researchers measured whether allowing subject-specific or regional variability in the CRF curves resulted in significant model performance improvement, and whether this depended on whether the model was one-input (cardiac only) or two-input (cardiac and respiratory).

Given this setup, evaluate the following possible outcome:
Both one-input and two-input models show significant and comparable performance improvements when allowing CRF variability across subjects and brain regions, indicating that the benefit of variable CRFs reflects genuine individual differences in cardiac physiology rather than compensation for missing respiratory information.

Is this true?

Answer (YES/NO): NO